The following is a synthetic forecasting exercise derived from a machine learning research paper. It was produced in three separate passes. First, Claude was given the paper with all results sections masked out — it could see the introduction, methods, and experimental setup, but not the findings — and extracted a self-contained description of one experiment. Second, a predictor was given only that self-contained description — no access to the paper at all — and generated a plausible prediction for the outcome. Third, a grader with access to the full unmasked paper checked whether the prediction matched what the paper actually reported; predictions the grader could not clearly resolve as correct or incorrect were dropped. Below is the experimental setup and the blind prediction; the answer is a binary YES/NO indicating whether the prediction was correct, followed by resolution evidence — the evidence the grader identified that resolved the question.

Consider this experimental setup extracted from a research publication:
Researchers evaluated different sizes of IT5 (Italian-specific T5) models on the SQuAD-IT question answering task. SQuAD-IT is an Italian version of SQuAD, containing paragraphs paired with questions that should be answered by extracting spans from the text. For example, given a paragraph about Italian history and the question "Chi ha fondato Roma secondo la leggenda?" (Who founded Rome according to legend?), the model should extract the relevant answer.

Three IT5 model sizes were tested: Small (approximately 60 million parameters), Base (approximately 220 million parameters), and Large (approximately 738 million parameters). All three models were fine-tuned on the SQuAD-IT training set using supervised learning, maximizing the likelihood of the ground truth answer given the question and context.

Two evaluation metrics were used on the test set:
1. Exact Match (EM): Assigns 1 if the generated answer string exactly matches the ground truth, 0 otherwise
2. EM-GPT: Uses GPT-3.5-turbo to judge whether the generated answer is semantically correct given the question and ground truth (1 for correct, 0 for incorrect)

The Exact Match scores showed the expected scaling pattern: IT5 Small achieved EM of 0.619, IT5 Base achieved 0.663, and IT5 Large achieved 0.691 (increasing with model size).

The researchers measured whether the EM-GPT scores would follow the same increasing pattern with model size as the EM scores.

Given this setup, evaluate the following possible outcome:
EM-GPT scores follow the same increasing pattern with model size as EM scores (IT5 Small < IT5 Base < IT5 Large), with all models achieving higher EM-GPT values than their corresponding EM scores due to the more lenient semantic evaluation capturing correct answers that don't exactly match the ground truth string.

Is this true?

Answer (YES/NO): NO